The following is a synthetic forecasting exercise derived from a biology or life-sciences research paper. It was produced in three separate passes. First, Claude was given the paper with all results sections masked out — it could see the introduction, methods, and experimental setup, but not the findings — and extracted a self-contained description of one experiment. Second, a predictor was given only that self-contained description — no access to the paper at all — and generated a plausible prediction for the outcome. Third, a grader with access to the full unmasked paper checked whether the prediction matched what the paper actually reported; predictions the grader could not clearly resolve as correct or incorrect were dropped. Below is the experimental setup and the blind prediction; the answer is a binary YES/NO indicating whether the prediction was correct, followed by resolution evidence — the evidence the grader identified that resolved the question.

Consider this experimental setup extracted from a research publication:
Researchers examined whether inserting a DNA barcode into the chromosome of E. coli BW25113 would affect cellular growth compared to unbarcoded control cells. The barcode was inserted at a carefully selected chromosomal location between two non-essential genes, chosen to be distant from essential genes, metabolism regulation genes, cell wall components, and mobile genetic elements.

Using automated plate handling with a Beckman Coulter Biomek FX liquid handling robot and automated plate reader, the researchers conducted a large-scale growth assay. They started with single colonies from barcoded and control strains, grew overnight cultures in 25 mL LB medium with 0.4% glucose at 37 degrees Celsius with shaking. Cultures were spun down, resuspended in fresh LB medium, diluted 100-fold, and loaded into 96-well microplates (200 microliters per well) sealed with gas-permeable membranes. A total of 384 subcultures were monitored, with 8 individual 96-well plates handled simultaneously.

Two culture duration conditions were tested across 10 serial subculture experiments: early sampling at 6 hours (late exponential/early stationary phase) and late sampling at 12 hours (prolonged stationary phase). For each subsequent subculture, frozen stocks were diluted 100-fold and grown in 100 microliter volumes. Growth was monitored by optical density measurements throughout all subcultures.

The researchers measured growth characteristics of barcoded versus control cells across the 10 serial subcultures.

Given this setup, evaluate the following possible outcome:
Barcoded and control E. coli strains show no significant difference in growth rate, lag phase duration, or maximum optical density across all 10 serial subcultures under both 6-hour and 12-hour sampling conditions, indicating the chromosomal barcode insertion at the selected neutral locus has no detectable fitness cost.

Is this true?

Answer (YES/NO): YES